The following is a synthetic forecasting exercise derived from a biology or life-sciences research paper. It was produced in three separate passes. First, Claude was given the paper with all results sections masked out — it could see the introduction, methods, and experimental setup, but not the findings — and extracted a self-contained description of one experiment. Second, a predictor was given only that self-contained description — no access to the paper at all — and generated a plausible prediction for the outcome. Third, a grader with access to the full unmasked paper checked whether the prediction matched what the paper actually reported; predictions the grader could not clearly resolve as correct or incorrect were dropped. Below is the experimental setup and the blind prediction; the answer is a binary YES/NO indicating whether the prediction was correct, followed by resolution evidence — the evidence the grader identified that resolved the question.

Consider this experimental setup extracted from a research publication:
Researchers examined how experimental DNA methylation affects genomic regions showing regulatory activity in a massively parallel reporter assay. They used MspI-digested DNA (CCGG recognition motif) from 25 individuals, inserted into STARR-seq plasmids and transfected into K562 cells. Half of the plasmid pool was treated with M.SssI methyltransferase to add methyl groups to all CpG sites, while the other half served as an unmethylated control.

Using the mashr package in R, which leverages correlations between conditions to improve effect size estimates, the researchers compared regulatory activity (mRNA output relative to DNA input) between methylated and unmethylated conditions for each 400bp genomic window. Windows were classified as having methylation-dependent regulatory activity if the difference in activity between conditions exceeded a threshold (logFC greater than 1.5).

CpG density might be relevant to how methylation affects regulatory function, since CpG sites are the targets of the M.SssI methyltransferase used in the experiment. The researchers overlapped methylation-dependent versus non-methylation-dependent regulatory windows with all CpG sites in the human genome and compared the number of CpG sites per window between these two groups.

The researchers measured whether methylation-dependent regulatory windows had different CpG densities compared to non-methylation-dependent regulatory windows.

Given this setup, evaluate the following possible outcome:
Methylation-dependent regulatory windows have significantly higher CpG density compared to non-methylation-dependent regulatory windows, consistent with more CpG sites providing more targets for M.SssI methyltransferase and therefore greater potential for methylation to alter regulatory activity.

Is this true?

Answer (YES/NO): YES